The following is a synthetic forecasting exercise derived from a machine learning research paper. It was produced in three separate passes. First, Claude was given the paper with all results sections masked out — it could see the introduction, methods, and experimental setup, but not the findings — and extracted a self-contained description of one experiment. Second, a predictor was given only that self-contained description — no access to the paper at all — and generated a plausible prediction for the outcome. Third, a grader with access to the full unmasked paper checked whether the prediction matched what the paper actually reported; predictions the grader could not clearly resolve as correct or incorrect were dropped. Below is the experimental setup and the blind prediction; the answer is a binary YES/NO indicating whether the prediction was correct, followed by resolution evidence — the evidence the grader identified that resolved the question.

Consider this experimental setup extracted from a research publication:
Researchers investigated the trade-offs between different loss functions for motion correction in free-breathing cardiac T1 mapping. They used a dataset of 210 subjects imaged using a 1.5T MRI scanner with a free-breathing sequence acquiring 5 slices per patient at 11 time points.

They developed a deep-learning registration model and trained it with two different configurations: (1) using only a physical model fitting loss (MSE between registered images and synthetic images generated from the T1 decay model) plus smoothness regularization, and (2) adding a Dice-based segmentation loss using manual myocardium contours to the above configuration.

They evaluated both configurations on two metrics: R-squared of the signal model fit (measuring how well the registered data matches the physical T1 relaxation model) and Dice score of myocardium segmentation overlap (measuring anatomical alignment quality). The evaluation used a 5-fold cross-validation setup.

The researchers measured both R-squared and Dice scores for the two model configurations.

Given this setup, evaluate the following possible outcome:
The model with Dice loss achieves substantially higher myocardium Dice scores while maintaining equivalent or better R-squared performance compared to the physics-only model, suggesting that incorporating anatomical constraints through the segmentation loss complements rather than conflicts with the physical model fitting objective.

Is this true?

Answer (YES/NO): NO